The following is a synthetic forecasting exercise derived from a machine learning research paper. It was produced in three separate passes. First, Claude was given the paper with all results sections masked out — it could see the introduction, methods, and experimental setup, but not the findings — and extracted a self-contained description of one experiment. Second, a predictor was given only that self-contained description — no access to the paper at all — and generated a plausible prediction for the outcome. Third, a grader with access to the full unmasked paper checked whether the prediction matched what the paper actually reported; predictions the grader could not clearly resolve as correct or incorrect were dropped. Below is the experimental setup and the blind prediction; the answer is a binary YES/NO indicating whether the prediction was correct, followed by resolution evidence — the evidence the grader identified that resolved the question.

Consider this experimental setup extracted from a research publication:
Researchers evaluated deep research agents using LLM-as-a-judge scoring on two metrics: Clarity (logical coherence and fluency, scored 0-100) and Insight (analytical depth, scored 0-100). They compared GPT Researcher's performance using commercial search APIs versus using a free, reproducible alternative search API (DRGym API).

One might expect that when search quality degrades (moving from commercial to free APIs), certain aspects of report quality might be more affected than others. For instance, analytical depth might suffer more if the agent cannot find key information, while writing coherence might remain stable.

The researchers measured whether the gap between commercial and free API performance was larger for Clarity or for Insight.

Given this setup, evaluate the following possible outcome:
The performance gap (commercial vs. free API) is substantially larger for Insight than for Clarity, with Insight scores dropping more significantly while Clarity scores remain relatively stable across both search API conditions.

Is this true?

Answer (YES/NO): YES